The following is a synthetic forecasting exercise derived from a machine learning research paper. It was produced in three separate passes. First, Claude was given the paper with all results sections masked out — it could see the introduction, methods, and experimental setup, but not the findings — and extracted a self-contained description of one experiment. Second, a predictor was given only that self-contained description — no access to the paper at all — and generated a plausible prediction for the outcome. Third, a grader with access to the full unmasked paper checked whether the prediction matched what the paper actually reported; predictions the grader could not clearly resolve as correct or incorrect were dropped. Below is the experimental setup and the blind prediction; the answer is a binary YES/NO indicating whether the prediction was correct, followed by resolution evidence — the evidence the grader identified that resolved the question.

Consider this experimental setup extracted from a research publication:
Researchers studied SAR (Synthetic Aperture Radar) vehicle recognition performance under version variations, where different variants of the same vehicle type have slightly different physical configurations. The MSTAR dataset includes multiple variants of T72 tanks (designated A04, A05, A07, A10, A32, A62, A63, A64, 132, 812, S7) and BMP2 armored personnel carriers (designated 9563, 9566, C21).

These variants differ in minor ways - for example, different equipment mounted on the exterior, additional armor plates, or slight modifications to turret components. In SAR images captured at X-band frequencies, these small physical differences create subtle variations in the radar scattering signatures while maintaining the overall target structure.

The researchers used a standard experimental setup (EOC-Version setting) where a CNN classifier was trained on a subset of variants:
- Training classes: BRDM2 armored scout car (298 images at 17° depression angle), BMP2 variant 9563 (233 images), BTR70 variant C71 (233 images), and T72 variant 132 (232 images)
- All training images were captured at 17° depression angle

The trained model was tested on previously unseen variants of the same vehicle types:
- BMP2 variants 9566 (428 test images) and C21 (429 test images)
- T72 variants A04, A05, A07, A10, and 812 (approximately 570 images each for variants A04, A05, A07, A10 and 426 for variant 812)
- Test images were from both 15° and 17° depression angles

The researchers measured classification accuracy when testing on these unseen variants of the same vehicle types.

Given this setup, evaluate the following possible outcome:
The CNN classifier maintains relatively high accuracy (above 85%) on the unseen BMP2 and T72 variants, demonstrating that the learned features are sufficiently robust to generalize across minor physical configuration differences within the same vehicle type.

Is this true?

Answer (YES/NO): YES